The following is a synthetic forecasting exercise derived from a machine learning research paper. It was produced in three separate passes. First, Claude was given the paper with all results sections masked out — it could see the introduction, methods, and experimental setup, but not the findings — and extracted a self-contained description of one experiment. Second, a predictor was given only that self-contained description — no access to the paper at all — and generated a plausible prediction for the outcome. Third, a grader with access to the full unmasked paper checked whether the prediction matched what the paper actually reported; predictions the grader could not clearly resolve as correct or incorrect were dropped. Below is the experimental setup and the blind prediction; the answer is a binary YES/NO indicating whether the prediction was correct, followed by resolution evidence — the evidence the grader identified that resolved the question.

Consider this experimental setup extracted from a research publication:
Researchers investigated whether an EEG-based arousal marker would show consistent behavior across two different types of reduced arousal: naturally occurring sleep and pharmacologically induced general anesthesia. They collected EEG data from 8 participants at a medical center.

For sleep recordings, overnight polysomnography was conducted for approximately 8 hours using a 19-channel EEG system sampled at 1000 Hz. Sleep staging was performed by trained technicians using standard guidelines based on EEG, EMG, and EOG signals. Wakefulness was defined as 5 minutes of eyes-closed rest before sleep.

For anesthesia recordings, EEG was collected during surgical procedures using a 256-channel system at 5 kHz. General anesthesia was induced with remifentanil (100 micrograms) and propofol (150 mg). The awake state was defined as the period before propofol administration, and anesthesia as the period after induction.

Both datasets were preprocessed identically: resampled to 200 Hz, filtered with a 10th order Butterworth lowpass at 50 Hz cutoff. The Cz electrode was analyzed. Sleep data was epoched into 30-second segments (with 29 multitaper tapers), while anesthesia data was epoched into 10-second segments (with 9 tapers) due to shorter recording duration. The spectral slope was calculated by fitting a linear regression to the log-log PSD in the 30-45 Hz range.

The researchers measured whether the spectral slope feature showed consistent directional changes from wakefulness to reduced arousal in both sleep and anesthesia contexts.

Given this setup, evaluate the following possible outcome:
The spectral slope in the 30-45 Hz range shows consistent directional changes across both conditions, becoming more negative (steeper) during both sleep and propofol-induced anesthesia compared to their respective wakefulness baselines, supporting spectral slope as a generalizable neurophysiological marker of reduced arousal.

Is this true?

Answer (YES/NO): YES